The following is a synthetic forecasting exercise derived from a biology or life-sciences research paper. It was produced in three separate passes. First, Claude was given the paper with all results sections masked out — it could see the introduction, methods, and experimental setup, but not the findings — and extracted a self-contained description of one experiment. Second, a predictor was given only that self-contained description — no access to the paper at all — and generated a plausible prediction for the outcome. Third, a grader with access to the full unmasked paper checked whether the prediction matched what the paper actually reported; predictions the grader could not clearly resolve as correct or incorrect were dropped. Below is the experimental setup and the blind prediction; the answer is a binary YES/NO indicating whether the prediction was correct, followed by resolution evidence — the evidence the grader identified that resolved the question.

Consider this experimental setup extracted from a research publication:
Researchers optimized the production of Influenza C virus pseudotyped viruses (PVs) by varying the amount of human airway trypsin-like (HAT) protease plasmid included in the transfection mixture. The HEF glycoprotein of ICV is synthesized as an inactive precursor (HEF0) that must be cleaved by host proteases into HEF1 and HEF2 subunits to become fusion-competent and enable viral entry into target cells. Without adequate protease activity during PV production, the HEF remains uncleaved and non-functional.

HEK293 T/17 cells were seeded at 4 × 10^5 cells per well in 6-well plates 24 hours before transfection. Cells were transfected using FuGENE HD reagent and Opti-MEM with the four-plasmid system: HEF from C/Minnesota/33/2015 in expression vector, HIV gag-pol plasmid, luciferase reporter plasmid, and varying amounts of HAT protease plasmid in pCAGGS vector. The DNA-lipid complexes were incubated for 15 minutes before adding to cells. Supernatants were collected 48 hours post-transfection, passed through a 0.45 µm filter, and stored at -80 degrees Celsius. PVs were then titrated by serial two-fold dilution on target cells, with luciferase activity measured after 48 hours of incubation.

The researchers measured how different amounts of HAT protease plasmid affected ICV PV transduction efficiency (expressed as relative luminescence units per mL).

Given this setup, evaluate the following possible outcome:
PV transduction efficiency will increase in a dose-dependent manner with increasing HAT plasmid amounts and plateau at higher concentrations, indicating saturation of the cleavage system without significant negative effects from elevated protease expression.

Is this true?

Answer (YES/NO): NO